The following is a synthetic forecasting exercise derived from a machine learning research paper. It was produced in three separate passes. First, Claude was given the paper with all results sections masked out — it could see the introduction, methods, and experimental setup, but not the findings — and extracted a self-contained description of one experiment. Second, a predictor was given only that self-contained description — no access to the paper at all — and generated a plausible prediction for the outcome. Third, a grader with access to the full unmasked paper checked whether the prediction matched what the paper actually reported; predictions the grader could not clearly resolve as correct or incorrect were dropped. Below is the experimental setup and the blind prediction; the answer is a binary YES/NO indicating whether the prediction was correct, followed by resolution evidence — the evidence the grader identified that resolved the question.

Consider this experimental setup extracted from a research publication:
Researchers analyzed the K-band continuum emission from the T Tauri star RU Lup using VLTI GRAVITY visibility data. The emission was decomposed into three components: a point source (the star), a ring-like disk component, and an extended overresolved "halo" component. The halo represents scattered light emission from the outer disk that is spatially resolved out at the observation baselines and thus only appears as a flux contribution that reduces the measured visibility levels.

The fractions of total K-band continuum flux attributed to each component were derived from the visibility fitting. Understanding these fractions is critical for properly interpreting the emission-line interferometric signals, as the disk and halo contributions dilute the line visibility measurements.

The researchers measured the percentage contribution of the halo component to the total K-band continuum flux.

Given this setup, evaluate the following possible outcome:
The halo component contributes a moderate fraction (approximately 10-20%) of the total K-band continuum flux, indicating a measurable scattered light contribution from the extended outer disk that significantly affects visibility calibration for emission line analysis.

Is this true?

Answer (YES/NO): YES